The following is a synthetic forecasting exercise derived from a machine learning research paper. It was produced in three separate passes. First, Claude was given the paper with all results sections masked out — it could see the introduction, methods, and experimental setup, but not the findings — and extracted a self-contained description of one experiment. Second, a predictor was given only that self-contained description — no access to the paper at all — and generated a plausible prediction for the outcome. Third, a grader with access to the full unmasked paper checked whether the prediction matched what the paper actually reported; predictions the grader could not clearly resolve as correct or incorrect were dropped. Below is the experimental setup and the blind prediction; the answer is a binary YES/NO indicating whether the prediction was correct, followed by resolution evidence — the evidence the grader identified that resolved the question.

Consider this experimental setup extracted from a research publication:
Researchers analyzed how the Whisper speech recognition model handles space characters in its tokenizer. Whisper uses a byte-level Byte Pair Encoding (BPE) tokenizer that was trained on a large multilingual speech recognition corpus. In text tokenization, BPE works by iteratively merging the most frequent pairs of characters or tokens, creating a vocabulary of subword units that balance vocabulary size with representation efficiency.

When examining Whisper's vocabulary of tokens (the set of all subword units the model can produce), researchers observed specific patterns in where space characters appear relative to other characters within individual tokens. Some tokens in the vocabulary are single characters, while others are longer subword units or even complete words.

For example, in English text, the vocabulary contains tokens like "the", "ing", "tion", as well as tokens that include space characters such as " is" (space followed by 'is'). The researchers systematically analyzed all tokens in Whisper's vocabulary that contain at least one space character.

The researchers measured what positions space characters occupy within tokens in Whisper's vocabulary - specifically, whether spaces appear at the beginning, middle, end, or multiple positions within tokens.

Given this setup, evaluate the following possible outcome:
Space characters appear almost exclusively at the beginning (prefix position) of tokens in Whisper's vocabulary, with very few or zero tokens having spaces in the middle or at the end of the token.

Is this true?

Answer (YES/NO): YES